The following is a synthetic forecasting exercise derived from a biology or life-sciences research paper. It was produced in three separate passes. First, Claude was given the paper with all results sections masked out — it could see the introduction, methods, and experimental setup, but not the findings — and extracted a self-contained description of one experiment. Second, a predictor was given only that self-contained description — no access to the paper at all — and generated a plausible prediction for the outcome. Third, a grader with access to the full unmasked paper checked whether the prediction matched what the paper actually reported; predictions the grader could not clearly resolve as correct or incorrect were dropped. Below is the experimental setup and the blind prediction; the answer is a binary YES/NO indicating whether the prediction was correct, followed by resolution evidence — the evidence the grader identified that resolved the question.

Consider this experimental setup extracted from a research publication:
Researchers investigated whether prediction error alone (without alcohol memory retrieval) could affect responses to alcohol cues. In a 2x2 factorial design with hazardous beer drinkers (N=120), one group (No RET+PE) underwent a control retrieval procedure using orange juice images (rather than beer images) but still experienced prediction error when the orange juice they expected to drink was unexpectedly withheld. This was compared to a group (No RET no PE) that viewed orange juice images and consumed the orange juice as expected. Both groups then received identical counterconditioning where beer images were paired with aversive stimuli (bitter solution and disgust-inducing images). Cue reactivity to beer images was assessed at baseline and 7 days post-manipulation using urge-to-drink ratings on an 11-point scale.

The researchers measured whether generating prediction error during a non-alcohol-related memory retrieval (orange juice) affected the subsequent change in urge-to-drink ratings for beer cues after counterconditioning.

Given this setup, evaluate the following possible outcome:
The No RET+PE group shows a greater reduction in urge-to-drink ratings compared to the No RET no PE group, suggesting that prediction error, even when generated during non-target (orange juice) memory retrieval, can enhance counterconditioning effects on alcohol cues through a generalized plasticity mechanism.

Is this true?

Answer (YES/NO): NO